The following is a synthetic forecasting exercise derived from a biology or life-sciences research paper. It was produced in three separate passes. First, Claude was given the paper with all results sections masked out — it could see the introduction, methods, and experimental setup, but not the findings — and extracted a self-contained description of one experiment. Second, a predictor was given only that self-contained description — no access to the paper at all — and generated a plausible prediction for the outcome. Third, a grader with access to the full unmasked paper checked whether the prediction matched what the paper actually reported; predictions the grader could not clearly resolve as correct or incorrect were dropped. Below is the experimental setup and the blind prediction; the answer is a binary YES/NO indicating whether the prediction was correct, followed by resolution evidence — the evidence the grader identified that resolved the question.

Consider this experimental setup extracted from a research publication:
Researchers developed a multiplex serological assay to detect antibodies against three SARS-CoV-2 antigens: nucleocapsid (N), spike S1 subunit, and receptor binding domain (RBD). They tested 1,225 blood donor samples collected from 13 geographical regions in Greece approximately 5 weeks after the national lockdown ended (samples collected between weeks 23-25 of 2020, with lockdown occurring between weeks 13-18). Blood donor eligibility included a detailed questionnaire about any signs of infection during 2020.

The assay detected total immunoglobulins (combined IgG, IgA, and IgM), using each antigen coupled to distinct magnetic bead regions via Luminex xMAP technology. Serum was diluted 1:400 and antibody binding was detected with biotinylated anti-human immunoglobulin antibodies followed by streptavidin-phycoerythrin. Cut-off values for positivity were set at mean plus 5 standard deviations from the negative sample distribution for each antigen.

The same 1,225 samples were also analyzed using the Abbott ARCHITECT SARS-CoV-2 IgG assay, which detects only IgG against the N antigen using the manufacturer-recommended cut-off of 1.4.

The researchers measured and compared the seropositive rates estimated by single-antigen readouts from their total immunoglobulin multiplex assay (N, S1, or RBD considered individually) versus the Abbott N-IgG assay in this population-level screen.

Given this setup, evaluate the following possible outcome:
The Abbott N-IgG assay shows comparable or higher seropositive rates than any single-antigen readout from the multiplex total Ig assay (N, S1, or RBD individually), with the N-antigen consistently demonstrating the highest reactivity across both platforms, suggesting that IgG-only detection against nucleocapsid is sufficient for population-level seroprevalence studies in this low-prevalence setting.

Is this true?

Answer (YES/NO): NO